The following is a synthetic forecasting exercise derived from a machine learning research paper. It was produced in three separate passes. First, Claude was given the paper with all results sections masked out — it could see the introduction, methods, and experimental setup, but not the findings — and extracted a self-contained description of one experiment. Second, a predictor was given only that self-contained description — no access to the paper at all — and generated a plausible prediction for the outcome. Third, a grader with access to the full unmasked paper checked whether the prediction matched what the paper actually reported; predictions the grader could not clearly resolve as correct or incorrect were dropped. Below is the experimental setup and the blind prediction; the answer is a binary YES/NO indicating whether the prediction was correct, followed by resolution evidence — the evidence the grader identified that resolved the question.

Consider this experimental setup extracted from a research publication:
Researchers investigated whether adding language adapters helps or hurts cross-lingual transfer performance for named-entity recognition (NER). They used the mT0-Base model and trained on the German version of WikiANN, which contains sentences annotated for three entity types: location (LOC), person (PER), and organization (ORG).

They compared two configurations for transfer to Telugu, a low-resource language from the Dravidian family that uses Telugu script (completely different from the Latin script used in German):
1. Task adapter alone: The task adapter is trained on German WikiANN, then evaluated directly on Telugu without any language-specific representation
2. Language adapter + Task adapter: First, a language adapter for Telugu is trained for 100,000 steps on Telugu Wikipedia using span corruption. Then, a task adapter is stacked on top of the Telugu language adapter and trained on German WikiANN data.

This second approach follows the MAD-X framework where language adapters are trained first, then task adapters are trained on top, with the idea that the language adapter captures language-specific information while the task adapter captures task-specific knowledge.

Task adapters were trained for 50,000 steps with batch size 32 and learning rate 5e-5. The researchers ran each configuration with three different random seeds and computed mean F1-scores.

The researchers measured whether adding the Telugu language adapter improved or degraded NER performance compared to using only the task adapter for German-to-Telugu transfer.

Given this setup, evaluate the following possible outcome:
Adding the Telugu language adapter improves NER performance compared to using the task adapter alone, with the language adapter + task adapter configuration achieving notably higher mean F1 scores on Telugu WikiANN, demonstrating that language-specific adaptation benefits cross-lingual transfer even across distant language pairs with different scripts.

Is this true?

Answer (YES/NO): NO